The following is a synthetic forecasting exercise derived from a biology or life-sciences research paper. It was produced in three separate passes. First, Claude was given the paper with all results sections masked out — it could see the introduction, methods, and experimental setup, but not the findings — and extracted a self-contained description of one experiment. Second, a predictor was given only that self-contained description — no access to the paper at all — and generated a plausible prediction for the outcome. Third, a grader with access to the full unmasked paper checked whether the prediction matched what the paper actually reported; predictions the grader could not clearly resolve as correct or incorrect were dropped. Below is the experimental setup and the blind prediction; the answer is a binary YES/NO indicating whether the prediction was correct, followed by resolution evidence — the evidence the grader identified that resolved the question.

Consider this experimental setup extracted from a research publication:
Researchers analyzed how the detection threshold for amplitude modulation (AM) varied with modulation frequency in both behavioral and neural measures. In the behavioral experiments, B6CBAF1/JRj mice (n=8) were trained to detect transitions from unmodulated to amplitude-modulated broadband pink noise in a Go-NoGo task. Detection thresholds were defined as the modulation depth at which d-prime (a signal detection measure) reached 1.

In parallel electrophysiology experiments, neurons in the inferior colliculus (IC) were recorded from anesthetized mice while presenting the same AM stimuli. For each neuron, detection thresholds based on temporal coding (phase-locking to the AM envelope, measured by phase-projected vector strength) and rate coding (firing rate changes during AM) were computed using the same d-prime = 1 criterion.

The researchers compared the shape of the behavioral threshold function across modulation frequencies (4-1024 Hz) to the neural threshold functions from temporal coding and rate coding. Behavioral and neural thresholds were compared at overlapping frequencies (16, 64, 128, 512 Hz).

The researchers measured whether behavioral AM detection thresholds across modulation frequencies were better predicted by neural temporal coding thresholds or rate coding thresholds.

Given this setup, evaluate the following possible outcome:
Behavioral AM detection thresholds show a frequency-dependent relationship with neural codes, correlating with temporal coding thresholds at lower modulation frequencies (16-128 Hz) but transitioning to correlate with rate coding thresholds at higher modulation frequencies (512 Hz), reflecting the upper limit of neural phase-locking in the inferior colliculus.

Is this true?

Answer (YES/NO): NO